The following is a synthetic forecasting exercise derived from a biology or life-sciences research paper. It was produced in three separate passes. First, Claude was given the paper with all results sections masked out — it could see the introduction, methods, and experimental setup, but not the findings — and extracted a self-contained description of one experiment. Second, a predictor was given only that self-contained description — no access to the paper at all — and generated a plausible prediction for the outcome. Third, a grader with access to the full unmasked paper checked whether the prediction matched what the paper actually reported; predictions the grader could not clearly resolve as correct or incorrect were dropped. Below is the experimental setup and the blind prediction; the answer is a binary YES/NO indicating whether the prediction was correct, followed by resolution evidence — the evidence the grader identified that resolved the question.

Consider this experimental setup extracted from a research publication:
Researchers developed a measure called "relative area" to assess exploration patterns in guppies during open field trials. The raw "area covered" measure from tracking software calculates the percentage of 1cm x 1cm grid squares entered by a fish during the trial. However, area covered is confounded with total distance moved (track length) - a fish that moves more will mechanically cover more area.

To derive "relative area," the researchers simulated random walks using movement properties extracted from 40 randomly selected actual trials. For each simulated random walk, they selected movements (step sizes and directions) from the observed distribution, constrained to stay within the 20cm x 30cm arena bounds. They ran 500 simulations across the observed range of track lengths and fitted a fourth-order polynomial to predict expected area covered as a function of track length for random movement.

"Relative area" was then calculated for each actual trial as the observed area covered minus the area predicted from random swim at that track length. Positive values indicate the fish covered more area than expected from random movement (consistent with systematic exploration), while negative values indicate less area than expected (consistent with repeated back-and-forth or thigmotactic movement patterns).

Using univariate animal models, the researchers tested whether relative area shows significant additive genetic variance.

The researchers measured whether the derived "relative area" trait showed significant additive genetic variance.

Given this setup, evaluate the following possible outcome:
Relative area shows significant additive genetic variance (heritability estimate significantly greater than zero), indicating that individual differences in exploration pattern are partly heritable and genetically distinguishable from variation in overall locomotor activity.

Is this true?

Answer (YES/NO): YES